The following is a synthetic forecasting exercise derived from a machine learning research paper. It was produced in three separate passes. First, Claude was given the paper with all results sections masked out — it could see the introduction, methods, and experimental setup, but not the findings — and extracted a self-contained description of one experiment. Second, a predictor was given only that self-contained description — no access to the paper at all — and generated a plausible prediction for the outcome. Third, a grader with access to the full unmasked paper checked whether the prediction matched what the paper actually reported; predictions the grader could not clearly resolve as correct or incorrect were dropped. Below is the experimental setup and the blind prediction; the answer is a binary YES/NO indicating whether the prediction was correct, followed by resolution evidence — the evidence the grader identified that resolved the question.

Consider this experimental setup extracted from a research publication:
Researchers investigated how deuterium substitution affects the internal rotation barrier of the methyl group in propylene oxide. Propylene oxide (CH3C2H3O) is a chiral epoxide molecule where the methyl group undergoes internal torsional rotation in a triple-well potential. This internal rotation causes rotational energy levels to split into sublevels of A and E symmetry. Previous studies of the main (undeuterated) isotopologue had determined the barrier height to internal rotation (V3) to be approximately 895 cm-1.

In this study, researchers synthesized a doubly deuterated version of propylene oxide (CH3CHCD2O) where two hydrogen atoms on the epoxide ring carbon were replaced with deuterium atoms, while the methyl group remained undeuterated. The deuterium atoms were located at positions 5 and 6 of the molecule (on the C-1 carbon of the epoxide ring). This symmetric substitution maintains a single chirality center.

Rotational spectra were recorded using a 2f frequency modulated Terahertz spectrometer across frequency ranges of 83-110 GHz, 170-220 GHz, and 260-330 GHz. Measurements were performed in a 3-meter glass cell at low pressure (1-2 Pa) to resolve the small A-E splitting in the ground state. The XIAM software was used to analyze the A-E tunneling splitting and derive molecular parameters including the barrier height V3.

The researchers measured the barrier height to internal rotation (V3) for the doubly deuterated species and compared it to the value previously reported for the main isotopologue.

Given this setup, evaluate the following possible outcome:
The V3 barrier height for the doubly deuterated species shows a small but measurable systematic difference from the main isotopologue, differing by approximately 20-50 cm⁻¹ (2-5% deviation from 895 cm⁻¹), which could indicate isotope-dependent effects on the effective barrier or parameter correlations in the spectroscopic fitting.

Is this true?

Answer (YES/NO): NO